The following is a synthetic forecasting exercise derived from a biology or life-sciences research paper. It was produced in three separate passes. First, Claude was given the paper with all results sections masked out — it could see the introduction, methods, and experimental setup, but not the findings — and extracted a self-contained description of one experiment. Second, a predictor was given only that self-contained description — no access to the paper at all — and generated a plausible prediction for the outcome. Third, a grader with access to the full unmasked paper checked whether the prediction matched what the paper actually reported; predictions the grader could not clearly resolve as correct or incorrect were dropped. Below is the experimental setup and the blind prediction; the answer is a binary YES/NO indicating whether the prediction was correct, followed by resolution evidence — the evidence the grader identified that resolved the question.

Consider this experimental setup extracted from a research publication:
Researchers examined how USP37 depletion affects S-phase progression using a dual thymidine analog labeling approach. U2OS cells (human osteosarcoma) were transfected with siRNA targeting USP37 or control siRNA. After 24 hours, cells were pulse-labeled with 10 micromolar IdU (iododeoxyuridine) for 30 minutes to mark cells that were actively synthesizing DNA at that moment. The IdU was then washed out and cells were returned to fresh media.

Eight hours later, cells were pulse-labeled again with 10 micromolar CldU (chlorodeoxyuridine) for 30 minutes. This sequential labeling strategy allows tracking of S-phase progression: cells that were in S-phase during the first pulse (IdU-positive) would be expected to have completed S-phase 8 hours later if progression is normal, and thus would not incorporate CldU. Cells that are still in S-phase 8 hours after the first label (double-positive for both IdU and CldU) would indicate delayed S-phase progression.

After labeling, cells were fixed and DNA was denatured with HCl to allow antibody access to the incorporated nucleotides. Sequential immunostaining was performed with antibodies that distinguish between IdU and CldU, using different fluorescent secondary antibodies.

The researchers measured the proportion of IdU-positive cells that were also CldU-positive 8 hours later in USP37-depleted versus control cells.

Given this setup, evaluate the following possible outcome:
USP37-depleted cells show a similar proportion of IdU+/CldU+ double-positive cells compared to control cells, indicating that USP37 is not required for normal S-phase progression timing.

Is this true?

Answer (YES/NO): NO